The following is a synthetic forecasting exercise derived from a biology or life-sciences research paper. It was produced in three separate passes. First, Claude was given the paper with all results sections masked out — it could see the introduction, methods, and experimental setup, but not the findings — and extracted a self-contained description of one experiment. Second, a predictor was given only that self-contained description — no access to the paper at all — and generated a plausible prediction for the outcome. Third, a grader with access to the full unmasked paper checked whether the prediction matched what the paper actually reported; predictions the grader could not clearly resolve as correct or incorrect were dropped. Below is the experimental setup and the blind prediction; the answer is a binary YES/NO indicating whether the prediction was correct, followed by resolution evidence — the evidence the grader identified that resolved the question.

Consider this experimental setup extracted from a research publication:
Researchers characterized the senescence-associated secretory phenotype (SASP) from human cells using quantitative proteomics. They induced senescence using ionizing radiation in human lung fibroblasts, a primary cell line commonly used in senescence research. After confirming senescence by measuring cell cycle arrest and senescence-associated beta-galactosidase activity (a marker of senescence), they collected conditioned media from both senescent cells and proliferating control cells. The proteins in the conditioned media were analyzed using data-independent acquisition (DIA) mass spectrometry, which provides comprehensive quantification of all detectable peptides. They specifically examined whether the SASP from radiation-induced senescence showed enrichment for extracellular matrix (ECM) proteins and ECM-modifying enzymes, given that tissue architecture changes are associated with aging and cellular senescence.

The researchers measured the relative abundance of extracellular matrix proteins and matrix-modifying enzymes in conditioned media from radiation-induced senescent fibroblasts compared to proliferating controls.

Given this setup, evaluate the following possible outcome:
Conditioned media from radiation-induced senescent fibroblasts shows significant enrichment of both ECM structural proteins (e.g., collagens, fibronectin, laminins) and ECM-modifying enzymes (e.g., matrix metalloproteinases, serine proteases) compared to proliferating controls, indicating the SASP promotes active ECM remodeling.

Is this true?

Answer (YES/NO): YES